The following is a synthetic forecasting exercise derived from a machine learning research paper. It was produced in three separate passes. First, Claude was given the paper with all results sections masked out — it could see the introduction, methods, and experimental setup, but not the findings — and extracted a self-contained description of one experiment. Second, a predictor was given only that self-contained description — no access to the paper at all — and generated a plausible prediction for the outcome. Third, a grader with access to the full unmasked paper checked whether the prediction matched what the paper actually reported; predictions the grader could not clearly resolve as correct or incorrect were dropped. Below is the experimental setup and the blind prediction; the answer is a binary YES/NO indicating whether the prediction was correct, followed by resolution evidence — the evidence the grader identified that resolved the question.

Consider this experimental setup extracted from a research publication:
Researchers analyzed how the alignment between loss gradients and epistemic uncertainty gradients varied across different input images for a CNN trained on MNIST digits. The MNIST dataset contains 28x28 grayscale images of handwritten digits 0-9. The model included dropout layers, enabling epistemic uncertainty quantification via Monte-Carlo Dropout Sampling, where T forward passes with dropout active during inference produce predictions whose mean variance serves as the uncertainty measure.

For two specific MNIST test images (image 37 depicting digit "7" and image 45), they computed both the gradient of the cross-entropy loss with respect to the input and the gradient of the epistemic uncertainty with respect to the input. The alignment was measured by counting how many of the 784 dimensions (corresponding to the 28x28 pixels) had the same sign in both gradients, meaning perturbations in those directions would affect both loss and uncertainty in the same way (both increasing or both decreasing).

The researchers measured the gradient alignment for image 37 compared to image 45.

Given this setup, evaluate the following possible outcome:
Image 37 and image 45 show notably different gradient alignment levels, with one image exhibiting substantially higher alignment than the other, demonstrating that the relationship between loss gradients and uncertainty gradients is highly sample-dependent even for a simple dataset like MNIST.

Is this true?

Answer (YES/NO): YES